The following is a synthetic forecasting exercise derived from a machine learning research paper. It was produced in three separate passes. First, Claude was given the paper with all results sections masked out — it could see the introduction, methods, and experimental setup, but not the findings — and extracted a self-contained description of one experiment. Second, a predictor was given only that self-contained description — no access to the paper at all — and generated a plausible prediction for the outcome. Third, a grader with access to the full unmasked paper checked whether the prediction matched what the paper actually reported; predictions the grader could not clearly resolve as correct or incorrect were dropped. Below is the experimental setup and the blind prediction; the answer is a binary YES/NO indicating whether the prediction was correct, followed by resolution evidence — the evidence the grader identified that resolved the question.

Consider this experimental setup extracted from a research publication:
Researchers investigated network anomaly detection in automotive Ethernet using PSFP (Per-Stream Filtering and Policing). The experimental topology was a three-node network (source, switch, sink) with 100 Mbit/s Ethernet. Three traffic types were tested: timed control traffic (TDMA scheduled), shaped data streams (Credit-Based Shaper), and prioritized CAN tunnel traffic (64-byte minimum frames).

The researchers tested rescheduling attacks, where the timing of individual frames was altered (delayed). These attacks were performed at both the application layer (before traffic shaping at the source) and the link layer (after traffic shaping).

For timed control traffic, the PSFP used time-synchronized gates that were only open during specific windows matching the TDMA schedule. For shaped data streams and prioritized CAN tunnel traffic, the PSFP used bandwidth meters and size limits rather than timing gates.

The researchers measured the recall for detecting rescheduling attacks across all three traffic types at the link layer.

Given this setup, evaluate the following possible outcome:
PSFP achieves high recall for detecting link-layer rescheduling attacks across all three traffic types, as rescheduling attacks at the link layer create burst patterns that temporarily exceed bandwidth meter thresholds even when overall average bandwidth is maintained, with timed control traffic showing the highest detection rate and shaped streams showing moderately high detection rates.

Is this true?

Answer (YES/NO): NO